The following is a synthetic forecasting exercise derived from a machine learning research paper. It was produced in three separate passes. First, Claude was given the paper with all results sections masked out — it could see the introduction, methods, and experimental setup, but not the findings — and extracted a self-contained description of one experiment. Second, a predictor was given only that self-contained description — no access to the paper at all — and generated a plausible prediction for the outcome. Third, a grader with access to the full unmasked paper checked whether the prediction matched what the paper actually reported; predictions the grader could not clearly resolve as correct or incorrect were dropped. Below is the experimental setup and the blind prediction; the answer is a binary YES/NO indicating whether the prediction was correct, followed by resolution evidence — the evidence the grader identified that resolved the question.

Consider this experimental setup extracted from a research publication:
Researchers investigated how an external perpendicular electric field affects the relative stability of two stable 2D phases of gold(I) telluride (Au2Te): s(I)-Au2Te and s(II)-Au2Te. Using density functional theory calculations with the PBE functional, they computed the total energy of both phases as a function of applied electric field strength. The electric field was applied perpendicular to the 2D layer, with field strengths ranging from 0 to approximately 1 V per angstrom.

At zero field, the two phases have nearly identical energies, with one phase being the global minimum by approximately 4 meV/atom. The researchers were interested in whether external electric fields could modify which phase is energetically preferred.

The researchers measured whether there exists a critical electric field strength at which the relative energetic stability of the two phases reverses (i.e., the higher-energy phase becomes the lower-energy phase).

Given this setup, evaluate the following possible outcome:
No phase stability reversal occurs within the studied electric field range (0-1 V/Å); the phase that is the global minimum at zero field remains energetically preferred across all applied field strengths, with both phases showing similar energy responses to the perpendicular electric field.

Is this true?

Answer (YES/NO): NO